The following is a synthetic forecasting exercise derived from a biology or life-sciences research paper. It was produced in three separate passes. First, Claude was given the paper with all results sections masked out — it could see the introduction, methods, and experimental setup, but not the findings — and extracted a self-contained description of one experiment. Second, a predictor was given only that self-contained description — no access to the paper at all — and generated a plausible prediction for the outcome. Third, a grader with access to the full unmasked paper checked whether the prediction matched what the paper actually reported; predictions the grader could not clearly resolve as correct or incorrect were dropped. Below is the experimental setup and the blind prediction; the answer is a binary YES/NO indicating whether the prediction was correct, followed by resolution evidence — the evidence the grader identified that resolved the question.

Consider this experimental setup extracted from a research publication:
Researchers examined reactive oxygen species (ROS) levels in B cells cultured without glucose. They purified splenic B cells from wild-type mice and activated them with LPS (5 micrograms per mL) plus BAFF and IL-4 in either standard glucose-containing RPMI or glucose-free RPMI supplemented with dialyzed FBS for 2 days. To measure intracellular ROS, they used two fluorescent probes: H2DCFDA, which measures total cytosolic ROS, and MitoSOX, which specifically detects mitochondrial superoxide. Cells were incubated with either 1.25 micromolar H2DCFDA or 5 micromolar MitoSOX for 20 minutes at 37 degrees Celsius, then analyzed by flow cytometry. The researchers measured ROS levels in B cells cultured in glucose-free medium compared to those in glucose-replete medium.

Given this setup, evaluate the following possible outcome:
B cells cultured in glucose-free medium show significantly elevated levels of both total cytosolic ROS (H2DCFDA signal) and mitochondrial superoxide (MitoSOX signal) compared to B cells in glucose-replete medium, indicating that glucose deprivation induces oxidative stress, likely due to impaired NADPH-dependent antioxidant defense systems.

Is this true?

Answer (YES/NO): YES